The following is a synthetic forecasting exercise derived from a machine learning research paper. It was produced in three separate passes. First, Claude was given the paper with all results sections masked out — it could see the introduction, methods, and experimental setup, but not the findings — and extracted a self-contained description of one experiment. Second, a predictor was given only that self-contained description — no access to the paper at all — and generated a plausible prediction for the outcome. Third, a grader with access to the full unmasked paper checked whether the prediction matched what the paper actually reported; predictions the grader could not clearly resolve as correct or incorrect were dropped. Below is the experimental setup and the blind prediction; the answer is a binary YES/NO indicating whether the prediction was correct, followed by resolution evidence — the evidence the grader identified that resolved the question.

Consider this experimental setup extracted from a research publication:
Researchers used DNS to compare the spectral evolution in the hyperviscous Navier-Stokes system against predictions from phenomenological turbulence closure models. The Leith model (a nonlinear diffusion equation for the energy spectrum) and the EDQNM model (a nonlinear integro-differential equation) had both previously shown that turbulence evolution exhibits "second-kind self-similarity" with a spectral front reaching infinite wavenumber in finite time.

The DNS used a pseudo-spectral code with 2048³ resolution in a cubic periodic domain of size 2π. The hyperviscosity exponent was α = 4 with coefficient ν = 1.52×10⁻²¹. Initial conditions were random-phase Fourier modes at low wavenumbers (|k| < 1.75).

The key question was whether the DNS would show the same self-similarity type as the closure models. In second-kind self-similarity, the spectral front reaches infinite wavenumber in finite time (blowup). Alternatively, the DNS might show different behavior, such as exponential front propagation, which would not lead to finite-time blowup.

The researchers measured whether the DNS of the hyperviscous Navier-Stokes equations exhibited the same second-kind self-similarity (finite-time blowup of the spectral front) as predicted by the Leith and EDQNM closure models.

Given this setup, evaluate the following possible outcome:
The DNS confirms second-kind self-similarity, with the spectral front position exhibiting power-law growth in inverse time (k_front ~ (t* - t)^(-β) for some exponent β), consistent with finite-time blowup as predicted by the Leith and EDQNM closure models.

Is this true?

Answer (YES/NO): NO